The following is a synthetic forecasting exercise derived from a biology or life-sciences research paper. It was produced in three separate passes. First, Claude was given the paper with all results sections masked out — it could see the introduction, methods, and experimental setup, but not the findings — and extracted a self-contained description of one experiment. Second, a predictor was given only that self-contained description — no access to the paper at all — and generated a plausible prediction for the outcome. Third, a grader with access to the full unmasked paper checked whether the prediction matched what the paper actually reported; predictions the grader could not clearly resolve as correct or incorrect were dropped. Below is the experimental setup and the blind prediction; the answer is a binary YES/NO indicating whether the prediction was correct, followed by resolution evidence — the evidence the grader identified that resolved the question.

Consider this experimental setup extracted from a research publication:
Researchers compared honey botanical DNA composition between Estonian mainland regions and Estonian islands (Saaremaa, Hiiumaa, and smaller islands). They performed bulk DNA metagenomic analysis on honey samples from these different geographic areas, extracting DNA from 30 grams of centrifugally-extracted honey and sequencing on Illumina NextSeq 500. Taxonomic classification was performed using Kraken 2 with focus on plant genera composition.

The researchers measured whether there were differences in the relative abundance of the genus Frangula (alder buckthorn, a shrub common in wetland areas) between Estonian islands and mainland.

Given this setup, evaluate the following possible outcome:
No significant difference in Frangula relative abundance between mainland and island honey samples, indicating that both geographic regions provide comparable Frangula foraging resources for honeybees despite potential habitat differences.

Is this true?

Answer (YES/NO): NO